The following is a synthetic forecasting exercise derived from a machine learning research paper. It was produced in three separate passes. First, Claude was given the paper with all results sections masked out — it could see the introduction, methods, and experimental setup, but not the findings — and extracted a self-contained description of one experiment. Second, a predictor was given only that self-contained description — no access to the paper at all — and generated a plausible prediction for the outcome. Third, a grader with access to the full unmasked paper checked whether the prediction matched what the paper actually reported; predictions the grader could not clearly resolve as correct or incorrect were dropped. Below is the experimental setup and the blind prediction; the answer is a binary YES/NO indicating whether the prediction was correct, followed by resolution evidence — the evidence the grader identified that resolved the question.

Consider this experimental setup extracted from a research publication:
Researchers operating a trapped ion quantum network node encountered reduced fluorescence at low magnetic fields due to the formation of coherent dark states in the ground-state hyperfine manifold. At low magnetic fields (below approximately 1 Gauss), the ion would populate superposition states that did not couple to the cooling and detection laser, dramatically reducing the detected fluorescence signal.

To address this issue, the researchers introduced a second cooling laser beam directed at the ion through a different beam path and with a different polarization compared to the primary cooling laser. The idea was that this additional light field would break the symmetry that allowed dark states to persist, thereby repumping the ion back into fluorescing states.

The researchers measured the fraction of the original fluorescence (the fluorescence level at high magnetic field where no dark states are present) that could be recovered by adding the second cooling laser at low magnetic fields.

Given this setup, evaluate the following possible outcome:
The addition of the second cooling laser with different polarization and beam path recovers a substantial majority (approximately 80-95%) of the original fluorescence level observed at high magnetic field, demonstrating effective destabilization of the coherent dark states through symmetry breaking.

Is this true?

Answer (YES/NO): NO